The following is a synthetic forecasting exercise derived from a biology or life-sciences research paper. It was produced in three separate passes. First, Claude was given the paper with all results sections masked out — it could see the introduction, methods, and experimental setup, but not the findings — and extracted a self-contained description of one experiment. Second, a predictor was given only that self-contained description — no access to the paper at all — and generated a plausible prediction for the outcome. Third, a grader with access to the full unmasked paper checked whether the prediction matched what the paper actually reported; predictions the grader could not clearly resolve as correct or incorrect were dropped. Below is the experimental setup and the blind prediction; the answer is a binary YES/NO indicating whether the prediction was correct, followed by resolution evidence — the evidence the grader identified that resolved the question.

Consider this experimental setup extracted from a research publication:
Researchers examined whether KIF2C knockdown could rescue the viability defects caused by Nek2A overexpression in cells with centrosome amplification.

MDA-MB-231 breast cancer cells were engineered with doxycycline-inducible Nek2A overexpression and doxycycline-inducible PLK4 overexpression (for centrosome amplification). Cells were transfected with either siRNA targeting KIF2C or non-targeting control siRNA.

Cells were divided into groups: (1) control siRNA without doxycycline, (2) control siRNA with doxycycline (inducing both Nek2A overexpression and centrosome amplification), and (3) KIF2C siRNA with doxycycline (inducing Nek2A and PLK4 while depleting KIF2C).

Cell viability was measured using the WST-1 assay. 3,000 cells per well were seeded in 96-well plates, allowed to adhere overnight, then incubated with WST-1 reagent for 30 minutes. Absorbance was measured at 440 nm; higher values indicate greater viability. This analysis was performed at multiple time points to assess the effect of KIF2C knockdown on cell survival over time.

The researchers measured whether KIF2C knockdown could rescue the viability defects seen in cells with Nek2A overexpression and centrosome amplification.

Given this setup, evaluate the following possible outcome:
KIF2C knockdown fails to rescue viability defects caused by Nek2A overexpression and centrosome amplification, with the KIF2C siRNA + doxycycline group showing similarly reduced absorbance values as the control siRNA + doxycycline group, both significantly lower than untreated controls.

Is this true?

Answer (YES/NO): NO